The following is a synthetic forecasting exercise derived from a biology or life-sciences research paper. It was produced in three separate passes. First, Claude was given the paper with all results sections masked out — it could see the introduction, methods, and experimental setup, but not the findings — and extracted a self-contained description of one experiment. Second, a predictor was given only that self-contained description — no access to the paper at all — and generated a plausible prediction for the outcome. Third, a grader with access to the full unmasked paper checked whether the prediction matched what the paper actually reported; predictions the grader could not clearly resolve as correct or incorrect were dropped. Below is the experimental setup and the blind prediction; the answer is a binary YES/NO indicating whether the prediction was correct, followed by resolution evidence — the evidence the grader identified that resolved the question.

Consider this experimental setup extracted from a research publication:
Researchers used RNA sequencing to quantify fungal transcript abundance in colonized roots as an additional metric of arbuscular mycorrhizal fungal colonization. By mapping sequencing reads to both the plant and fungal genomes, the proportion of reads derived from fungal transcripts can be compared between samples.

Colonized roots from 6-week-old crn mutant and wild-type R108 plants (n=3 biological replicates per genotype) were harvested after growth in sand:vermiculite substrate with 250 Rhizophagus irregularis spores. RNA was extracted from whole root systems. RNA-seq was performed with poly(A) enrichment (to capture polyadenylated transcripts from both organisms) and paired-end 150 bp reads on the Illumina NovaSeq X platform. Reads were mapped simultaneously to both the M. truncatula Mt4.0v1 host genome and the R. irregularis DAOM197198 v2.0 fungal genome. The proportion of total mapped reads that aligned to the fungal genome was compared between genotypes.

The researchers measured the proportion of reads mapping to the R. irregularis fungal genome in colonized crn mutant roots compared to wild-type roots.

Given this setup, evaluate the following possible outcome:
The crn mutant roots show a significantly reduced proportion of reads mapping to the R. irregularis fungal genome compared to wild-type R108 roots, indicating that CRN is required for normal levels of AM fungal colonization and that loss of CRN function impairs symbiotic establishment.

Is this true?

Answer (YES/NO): NO